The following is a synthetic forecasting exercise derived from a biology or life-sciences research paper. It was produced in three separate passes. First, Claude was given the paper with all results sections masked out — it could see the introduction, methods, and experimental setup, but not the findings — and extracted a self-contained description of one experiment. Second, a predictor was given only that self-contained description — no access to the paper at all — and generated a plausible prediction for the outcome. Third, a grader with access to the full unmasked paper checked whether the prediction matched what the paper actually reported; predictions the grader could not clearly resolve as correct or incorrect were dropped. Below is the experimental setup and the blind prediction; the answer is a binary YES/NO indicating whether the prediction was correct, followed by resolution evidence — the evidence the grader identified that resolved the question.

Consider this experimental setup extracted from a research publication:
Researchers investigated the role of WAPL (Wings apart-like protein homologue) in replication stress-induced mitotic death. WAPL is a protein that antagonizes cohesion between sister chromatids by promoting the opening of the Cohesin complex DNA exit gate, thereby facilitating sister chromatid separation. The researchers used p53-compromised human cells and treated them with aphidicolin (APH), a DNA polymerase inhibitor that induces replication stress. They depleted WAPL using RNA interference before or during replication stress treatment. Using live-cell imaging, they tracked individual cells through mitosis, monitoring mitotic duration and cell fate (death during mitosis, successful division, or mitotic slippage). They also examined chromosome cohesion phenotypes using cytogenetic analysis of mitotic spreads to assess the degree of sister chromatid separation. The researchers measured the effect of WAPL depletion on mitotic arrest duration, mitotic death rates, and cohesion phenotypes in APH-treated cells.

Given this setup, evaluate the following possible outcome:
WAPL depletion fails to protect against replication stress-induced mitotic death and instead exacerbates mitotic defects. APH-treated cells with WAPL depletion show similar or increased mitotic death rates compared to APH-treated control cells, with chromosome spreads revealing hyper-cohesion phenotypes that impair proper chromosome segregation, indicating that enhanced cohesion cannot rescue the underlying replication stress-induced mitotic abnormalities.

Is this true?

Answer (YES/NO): NO